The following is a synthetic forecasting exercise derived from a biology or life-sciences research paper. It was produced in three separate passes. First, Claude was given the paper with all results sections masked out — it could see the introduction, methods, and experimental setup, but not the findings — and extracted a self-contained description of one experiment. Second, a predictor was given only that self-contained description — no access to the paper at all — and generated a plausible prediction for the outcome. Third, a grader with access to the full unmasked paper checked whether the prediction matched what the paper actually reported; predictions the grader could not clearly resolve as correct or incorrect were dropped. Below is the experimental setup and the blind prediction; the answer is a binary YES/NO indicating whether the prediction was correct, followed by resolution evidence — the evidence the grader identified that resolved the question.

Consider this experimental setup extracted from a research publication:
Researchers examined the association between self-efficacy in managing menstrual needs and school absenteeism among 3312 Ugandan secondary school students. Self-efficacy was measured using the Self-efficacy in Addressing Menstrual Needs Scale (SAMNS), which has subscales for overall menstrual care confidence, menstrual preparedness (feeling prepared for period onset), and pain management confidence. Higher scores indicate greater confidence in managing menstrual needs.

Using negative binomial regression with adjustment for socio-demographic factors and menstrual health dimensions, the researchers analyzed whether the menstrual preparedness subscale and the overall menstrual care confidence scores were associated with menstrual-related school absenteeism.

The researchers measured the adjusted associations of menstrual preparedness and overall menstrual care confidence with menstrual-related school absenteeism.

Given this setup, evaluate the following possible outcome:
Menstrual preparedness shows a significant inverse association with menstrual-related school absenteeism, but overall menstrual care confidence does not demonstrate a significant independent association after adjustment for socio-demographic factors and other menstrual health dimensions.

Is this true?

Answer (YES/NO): NO